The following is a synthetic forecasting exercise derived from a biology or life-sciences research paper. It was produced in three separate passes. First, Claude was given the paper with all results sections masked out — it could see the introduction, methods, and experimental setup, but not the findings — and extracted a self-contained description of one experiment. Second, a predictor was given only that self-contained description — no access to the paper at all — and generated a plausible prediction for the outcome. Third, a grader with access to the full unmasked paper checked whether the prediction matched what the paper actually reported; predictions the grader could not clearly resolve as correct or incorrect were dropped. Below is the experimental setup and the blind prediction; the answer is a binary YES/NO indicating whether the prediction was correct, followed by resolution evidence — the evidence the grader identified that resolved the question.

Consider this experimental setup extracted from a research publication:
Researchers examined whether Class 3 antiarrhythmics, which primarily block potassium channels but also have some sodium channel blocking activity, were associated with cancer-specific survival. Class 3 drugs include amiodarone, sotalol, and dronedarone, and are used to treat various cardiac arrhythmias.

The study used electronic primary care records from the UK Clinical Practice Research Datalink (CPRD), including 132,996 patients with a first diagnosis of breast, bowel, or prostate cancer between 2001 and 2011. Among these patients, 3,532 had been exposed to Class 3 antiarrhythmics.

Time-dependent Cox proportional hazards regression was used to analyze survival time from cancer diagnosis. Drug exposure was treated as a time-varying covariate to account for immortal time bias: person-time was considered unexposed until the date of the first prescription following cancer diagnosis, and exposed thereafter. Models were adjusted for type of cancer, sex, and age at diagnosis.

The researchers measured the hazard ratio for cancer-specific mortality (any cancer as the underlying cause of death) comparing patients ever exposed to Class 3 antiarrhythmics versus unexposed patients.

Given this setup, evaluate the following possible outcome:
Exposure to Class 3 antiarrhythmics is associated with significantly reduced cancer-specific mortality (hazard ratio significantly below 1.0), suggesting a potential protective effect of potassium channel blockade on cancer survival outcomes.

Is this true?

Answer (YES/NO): NO